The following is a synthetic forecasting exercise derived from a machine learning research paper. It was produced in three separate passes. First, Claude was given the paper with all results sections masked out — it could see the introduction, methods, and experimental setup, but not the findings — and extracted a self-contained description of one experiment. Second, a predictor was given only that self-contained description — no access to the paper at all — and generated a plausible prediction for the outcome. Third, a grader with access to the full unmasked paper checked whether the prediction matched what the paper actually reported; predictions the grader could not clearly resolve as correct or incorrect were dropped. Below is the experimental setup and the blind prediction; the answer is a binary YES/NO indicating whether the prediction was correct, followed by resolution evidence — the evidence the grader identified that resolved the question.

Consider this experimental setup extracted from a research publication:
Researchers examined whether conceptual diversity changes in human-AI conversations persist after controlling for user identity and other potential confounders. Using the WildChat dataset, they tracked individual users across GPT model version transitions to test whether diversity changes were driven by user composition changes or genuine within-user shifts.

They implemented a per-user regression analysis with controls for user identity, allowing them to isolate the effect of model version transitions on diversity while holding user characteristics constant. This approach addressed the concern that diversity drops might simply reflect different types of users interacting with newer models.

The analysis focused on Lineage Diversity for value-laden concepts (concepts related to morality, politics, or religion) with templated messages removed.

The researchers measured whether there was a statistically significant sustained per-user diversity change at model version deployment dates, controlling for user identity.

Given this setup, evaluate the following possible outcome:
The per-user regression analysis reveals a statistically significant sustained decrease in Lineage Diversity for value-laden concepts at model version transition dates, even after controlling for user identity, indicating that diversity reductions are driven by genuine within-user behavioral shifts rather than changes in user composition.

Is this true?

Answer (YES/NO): NO